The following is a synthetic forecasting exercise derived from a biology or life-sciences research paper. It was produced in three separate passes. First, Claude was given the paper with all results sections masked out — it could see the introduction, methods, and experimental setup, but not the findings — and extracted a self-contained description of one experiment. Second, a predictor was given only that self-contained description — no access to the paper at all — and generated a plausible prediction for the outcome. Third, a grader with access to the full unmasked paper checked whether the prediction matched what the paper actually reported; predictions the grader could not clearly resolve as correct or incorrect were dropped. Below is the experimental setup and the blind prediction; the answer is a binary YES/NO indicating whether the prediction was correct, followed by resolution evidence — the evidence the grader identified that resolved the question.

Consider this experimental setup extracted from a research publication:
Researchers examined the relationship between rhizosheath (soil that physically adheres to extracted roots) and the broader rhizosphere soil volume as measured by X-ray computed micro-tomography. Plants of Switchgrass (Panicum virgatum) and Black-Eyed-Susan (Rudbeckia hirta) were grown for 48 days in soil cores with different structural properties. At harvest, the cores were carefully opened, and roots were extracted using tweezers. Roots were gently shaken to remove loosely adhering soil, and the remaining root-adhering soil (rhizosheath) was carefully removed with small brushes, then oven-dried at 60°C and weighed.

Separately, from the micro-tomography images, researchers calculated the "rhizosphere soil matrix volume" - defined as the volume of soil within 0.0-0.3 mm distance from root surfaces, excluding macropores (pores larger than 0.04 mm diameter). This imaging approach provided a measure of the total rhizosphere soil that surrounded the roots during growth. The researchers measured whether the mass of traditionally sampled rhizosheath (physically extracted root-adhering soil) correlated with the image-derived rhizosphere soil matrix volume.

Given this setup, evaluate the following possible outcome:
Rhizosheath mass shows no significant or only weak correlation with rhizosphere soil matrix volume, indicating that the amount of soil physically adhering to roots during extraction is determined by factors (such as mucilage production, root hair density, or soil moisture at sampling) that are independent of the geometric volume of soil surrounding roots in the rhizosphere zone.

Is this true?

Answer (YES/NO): YES